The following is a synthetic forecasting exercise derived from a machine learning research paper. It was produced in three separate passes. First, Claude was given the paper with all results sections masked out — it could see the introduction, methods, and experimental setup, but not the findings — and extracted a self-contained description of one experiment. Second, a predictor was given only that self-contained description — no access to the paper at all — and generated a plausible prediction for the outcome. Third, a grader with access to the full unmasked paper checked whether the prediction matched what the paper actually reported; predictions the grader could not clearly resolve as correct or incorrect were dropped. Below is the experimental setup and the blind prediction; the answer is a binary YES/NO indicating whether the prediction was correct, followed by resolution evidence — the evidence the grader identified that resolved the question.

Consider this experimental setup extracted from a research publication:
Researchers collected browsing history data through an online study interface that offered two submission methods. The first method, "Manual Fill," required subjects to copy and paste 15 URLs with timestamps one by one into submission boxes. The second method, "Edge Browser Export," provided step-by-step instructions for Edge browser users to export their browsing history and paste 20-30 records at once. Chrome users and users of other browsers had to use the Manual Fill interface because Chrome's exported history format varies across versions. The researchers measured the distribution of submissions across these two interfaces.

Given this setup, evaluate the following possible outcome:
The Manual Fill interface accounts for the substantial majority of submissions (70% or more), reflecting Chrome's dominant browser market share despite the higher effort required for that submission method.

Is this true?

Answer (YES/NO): NO